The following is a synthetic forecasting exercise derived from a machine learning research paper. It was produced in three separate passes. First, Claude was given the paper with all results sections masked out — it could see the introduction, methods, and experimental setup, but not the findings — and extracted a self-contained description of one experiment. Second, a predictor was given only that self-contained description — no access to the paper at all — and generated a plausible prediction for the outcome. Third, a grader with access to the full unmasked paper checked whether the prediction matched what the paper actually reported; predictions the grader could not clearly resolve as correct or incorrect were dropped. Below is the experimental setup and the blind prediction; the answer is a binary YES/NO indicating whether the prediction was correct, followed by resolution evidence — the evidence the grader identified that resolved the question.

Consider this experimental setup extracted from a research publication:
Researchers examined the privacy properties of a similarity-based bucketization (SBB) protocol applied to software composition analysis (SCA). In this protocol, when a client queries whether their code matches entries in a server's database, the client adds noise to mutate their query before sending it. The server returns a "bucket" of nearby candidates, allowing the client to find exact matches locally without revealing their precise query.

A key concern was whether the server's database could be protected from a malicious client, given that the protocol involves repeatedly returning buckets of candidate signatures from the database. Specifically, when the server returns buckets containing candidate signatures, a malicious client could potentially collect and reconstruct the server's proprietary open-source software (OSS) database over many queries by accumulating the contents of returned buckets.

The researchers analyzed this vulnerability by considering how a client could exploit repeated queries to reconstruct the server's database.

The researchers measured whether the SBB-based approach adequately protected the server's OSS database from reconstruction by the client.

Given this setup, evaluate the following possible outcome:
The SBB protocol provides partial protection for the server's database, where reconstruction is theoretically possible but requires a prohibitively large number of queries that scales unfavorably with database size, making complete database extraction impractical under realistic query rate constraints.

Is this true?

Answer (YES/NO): NO